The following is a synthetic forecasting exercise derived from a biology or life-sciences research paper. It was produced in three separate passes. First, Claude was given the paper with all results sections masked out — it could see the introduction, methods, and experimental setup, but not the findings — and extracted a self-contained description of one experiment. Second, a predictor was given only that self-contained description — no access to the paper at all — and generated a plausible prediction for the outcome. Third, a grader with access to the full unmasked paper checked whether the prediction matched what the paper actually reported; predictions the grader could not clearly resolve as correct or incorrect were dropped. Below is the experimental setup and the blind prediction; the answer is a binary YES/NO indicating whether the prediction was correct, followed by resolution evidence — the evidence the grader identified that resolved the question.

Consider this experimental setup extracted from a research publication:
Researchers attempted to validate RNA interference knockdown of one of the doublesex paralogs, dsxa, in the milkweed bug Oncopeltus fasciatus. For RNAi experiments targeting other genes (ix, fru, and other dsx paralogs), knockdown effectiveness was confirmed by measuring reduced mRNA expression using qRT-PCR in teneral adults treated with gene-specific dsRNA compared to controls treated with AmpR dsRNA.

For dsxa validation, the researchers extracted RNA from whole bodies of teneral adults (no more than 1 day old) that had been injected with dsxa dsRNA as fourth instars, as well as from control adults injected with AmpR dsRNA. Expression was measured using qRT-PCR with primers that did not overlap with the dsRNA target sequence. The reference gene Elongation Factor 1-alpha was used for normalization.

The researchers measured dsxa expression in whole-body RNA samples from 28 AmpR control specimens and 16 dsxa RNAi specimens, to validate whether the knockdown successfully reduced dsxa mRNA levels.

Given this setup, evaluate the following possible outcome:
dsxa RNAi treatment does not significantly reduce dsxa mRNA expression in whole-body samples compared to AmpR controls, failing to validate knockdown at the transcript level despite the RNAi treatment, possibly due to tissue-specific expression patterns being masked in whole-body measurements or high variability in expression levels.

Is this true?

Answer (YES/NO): YES